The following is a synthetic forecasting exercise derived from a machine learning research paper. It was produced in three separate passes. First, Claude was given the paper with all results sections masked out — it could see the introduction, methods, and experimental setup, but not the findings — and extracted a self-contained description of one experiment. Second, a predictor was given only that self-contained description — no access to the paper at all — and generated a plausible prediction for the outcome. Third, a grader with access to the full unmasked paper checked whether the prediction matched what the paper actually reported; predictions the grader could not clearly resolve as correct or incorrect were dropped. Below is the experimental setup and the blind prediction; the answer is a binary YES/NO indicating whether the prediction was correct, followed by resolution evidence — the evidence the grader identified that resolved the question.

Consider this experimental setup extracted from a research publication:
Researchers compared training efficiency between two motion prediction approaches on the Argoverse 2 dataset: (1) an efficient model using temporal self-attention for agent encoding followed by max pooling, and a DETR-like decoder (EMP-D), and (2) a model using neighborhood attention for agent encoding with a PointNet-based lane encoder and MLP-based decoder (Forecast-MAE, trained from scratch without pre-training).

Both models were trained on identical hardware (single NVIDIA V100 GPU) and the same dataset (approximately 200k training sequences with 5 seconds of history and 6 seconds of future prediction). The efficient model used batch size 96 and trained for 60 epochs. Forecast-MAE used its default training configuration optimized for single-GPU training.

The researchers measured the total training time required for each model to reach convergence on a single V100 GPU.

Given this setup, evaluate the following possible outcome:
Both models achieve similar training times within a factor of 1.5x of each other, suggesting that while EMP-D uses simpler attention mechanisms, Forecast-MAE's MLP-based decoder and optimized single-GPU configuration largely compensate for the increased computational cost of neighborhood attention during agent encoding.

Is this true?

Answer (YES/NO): NO